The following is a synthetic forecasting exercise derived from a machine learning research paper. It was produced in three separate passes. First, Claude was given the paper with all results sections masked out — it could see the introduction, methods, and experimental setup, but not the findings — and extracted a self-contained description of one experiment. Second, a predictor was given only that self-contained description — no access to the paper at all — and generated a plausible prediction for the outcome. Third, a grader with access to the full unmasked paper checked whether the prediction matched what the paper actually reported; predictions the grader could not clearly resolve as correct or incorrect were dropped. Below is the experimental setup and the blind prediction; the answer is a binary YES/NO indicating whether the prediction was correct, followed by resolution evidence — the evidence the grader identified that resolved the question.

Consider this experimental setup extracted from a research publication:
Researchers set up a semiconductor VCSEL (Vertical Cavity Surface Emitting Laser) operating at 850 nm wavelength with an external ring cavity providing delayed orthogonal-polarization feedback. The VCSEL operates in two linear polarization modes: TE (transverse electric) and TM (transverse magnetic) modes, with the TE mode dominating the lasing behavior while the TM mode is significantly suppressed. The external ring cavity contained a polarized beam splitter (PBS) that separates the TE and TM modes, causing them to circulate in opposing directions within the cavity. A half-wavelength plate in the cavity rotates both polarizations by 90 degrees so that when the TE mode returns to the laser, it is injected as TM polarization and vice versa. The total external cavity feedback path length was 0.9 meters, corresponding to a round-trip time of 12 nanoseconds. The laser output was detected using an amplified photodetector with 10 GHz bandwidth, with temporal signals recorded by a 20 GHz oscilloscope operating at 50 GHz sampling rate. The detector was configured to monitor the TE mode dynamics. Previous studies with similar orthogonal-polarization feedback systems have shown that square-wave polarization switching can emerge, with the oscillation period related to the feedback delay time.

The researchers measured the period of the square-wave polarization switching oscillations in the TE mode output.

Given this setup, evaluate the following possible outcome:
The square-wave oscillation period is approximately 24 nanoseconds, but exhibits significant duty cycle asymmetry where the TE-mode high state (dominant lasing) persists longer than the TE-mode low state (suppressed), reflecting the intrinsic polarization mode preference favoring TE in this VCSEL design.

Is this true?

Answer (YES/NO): NO